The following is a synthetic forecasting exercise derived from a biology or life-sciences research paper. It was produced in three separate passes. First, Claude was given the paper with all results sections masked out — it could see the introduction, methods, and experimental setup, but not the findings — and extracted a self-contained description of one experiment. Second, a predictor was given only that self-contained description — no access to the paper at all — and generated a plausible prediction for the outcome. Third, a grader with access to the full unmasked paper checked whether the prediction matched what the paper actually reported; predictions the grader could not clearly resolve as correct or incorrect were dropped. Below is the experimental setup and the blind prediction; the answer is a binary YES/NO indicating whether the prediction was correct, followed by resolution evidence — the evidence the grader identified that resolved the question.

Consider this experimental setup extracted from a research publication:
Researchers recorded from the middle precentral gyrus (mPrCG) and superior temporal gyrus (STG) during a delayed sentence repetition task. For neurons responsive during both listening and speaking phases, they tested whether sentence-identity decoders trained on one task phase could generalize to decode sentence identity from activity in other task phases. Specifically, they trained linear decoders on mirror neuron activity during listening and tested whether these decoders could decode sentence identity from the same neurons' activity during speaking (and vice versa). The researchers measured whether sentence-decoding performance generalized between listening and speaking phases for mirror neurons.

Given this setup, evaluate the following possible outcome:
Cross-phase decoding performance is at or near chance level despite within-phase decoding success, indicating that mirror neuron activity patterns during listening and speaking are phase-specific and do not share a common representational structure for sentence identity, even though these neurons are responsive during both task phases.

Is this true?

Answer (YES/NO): NO